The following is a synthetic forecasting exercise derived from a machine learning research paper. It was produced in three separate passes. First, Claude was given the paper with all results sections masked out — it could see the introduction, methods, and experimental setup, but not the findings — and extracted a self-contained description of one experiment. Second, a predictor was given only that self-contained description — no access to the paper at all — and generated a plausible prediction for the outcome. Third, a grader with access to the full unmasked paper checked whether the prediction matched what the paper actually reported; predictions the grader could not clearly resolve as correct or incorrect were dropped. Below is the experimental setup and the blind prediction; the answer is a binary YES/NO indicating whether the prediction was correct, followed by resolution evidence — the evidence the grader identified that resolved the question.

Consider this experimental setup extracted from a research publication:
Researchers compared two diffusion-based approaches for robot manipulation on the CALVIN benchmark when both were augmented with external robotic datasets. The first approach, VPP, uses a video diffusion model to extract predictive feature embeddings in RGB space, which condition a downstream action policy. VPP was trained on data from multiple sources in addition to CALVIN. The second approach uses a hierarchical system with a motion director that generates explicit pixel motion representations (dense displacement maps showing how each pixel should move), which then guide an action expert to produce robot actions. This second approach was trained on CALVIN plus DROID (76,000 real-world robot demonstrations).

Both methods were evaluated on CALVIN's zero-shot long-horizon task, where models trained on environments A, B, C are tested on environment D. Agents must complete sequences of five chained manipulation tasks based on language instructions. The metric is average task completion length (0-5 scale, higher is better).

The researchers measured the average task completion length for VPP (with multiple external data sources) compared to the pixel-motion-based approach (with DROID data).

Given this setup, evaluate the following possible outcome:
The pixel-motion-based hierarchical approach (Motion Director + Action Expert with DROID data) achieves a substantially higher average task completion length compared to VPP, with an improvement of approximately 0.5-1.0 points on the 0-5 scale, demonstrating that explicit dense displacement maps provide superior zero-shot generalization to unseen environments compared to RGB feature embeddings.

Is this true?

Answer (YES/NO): NO